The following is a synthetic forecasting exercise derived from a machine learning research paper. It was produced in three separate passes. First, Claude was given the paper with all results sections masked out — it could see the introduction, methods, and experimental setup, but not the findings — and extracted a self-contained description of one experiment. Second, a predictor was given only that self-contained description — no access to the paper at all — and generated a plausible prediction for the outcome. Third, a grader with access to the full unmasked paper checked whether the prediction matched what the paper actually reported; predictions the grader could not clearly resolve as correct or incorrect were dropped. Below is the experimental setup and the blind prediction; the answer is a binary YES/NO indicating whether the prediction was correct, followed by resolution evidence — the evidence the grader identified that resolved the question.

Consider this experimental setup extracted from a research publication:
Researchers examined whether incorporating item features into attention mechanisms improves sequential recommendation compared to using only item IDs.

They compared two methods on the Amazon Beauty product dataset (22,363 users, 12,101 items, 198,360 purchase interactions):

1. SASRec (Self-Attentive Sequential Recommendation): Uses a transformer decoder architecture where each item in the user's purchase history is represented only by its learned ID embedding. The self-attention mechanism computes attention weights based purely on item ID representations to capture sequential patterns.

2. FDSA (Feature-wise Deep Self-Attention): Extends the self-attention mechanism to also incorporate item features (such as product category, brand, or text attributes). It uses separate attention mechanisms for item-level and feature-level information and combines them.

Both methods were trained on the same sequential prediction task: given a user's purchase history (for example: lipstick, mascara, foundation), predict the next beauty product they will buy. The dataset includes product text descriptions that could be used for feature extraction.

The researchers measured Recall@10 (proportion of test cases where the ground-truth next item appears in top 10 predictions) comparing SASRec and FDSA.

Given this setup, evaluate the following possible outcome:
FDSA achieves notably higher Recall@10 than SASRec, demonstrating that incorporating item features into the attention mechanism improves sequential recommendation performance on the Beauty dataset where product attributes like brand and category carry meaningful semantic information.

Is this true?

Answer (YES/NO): NO